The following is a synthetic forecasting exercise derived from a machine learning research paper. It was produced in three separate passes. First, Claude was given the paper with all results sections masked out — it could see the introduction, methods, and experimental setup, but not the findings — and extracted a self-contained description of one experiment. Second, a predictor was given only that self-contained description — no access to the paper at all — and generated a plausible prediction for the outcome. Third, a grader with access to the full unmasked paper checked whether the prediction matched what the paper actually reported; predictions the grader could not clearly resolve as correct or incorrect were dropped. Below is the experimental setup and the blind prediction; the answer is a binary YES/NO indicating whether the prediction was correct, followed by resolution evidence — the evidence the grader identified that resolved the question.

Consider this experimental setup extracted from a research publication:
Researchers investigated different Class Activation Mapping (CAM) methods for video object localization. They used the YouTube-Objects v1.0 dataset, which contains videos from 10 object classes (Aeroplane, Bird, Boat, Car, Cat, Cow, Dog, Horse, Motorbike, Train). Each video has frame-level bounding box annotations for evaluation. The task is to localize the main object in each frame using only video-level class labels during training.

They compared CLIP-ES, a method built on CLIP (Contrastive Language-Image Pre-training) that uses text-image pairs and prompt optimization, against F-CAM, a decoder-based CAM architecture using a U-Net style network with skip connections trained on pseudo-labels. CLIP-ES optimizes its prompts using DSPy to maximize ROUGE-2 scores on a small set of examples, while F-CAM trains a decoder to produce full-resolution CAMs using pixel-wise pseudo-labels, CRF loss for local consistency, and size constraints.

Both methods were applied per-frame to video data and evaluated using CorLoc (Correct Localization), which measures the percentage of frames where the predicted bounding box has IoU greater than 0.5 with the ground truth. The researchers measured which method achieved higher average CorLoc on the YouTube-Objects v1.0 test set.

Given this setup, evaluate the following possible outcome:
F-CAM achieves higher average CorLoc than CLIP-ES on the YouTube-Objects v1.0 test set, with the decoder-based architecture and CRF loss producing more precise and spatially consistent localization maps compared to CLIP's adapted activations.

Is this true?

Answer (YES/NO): YES